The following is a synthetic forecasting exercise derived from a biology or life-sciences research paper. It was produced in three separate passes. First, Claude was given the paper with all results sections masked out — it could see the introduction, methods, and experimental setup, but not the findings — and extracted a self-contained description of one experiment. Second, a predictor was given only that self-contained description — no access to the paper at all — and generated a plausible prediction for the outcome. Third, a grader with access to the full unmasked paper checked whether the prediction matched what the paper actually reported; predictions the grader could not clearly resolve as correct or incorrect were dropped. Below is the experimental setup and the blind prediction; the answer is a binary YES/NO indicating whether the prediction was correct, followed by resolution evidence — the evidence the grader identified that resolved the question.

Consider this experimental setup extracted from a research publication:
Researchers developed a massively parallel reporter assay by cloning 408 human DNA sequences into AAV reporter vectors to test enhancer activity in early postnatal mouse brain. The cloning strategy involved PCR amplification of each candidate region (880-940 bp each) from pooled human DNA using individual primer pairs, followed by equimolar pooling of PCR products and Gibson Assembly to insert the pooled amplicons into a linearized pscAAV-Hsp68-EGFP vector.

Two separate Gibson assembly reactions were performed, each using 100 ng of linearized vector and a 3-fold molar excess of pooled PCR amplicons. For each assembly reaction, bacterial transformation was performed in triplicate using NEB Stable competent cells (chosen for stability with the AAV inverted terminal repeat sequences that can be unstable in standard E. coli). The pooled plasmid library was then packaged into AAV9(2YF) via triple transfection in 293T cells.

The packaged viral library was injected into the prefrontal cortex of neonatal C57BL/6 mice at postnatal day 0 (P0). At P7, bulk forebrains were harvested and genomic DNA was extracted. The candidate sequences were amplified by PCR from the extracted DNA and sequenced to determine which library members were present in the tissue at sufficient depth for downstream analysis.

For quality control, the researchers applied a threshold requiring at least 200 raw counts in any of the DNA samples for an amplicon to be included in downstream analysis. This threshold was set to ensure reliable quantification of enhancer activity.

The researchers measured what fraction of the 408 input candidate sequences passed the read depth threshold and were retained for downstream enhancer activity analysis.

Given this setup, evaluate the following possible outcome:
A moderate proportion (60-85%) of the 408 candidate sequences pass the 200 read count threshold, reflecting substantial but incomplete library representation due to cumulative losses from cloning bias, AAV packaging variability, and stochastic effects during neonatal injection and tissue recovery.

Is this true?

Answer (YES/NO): YES